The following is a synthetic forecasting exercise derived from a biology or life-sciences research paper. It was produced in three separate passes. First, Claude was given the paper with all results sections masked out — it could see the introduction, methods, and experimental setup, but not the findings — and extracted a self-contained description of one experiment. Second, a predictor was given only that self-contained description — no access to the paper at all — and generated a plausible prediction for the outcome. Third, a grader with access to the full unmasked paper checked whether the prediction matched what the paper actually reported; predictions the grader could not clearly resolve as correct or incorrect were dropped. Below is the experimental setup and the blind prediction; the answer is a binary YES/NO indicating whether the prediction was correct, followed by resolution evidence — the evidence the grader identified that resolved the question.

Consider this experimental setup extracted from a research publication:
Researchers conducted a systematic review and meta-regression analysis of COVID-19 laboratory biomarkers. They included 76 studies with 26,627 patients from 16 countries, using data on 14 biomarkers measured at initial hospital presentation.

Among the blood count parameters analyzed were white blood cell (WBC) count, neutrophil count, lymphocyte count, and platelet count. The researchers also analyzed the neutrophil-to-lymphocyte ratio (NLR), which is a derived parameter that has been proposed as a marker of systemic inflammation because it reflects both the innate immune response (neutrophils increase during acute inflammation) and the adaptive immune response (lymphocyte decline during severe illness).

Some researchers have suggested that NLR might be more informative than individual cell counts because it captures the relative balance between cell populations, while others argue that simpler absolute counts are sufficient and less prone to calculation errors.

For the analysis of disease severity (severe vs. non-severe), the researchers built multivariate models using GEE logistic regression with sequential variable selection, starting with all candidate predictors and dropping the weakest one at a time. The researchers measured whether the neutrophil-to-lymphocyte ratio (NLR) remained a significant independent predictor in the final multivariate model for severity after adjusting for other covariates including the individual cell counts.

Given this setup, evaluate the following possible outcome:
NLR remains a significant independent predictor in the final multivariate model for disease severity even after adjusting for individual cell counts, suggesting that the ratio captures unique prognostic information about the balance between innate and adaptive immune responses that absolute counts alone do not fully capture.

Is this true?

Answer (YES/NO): NO